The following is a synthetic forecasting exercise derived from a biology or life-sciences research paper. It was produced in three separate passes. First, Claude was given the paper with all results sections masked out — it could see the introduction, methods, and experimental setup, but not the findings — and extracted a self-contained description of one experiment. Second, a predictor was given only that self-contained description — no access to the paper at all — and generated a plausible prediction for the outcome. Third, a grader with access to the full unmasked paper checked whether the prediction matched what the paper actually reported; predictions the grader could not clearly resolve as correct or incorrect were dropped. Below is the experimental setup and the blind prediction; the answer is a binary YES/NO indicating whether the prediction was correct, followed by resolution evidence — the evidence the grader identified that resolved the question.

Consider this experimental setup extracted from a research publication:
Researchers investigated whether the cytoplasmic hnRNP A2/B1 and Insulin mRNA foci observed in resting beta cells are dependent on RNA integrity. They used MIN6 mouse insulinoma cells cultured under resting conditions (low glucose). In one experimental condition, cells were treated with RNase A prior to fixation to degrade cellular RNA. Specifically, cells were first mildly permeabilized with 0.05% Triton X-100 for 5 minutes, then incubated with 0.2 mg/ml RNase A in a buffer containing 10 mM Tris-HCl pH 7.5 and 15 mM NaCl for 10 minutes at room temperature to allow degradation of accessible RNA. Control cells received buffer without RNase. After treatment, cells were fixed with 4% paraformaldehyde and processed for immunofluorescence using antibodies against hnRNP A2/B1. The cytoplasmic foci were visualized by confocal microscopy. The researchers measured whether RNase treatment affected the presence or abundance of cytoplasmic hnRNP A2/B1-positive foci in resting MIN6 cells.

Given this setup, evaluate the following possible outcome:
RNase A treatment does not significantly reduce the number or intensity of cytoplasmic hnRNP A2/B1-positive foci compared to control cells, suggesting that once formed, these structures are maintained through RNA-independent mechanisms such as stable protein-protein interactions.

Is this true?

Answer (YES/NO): NO